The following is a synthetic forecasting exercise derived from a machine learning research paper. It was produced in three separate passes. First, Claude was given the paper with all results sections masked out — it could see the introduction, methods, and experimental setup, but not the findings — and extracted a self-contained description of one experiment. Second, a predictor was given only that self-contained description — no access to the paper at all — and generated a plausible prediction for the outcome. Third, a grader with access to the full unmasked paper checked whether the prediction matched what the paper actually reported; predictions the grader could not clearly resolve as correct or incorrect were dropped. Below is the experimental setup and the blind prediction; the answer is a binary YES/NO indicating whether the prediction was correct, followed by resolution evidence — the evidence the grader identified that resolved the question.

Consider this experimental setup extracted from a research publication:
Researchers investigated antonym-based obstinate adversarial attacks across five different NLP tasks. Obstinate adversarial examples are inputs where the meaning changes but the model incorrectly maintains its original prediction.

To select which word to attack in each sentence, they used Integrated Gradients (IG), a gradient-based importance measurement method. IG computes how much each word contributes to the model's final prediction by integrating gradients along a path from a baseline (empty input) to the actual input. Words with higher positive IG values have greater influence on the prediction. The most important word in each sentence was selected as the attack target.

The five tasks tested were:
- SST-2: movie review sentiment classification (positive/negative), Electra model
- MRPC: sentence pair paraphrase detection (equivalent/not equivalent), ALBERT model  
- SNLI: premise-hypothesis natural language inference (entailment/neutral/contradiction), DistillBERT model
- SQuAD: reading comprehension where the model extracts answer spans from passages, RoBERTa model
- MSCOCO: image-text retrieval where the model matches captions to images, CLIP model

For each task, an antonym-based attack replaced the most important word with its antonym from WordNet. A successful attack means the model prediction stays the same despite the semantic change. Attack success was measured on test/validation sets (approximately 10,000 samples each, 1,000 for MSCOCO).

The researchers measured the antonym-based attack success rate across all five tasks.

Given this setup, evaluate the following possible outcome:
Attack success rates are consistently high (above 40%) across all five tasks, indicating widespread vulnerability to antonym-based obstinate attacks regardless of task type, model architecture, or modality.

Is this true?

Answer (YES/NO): NO